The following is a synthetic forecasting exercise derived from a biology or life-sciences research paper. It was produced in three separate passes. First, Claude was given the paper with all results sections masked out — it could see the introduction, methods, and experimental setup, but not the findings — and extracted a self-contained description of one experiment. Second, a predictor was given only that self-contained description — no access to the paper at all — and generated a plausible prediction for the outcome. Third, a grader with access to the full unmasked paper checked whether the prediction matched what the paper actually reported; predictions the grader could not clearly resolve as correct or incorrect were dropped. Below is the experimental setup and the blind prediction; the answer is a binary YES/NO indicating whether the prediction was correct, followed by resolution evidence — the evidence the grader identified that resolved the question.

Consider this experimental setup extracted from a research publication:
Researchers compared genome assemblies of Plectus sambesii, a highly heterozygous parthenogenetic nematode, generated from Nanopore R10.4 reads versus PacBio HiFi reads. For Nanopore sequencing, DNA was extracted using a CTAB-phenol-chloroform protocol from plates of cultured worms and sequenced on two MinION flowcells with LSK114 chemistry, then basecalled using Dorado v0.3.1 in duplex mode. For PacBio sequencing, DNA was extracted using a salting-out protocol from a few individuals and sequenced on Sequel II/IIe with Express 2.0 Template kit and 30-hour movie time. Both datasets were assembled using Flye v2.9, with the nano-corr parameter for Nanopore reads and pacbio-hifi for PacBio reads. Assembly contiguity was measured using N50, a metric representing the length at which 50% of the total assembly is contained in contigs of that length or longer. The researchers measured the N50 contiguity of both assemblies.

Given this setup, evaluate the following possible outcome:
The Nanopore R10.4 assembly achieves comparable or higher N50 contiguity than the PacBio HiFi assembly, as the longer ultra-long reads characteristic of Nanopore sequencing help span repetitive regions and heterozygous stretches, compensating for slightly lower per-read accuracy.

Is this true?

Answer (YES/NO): YES